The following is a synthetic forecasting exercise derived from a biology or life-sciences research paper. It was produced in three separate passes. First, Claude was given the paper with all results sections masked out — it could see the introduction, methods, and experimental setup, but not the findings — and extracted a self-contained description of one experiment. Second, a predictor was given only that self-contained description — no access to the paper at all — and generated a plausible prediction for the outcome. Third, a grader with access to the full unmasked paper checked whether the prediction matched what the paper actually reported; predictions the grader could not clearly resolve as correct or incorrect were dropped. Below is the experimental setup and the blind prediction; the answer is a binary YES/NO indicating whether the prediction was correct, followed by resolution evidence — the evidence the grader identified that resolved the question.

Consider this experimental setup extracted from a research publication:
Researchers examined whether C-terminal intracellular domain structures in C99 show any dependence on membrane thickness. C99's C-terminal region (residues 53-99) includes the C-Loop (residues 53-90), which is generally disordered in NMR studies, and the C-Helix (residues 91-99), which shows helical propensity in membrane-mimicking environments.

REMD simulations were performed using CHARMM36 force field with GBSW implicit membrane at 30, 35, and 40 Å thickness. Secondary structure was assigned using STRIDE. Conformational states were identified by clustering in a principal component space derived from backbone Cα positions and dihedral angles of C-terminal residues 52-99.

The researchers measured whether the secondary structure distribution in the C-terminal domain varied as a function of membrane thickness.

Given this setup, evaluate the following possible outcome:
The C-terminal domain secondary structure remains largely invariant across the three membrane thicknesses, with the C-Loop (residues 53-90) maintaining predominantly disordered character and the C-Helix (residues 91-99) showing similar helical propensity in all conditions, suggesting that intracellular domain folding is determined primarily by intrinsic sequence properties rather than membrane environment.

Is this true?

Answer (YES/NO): NO